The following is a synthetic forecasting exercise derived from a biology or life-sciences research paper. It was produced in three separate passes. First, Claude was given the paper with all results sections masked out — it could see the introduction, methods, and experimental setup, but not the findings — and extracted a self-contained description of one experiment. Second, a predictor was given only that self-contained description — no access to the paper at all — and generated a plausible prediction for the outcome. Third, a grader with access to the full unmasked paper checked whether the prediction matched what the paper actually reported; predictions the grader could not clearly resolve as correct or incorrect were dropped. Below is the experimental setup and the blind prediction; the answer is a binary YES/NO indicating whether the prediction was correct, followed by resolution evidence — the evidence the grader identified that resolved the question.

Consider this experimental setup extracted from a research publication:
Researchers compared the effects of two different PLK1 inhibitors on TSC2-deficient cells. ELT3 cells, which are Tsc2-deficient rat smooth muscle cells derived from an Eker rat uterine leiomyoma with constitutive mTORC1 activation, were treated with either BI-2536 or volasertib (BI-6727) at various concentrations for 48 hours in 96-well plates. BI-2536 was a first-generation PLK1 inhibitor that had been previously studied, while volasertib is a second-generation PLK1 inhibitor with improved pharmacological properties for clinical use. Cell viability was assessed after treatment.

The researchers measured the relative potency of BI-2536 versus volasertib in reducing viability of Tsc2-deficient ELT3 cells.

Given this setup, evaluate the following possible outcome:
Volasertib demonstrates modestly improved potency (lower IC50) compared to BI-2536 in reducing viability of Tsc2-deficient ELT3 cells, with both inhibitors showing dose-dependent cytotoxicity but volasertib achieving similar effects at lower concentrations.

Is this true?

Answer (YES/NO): NO